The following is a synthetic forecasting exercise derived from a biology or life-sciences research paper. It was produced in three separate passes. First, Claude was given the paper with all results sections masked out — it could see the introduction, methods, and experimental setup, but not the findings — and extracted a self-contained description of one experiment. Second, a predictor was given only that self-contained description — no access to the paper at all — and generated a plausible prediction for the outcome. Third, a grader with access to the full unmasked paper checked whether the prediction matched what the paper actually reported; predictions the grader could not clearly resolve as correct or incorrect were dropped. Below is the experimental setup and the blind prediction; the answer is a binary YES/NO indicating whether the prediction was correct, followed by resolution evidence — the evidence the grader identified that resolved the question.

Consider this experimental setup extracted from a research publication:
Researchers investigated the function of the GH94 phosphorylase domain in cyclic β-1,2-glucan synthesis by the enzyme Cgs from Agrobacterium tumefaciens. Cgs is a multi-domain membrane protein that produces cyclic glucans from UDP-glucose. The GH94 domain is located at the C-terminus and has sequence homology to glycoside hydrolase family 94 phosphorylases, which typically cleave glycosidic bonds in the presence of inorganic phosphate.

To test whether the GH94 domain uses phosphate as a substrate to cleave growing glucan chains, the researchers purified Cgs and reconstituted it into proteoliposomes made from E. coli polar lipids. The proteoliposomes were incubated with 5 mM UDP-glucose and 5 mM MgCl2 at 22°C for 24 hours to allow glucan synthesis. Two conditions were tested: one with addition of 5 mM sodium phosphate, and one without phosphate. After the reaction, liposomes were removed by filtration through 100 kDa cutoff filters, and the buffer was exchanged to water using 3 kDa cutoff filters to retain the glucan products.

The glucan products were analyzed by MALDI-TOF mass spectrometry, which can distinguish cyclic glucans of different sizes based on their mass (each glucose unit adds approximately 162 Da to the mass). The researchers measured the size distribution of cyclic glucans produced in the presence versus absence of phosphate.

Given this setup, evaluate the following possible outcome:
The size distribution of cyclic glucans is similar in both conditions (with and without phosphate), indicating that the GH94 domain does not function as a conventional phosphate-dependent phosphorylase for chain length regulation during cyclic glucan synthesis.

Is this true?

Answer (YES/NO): NO